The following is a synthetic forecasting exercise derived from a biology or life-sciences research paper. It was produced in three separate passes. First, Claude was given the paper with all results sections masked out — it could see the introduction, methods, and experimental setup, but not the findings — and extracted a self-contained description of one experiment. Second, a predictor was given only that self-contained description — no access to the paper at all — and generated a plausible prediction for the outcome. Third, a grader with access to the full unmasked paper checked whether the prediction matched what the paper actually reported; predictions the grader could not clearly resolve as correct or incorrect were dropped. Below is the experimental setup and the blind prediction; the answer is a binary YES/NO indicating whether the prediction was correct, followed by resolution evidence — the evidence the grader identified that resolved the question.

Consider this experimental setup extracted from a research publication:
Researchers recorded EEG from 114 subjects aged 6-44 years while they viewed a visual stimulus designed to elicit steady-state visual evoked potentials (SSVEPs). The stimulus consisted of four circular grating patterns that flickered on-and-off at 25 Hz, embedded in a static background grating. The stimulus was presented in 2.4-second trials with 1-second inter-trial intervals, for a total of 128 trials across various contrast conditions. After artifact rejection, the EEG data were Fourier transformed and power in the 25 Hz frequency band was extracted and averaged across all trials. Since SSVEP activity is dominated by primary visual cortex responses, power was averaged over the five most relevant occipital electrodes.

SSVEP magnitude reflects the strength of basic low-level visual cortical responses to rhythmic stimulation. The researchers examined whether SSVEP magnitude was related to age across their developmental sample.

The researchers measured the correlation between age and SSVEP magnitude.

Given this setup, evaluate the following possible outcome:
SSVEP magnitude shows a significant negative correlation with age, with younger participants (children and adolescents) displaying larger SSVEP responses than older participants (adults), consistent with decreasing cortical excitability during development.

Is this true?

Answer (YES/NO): YES